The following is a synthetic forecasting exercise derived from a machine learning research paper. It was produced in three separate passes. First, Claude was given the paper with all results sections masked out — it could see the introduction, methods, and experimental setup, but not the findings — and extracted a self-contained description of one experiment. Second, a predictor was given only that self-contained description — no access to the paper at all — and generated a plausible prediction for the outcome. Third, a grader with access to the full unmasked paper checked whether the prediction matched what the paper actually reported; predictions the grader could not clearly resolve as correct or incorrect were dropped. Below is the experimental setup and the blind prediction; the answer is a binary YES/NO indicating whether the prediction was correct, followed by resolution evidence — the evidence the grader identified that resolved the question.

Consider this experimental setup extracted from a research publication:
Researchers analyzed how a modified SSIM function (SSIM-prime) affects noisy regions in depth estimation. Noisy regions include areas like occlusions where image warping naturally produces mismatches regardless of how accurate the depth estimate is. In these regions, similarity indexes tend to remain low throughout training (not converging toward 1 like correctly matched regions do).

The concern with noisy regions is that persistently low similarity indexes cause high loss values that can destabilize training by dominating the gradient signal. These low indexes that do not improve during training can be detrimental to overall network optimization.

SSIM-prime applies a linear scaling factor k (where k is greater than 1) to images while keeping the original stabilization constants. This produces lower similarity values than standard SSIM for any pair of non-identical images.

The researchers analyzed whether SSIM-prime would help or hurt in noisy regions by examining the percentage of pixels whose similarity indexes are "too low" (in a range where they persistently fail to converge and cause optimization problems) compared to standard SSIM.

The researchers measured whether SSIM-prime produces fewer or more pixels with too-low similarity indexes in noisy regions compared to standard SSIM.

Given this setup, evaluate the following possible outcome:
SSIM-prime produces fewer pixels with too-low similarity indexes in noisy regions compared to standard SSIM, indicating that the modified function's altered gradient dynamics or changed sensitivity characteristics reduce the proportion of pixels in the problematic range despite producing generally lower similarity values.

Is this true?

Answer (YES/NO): NO